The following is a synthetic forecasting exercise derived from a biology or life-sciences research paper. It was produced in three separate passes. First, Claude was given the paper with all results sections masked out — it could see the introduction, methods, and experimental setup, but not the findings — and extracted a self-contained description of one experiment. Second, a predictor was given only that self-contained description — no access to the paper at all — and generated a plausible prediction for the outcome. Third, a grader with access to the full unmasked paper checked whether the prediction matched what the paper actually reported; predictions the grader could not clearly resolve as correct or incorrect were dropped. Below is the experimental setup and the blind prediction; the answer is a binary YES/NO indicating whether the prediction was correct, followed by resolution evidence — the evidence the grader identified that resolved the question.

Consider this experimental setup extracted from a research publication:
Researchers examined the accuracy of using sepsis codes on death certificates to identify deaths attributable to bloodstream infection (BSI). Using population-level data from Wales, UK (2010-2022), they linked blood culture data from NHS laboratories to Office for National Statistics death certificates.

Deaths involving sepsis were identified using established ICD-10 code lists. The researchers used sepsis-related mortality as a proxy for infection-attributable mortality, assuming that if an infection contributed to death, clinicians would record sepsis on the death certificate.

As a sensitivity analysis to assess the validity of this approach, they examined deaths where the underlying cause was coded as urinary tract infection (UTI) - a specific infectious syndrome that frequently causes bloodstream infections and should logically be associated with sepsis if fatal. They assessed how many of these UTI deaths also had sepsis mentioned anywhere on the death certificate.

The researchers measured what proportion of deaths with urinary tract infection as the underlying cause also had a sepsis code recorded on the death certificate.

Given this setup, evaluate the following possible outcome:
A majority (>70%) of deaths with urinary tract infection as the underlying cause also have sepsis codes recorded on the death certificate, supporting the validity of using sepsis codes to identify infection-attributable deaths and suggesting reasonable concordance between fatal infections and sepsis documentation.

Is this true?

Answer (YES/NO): NO